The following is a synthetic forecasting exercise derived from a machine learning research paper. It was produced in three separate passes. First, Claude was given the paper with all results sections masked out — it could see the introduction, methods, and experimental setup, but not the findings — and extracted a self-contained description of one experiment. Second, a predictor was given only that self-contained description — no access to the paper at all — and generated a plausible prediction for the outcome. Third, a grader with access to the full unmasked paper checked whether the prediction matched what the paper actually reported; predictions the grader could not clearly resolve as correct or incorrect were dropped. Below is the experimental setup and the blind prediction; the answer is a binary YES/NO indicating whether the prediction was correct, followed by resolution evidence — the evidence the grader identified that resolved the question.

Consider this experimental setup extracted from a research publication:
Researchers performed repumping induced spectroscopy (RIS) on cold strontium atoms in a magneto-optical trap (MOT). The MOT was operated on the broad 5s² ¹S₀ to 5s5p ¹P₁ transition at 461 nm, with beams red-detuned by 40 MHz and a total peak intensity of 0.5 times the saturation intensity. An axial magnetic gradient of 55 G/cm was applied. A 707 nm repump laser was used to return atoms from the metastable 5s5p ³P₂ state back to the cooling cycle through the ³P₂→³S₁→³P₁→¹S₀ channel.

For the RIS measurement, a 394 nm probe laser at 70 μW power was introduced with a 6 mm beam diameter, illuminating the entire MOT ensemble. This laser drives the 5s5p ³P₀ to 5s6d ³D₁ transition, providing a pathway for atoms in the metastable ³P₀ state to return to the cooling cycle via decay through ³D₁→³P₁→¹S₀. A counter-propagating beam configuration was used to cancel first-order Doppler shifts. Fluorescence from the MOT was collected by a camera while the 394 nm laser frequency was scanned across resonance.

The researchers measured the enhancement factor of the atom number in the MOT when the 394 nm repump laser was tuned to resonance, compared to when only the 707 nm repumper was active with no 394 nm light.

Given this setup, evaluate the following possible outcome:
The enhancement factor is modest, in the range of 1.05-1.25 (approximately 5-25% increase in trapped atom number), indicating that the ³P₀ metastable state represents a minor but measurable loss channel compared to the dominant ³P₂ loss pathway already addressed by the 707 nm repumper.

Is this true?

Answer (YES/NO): NO